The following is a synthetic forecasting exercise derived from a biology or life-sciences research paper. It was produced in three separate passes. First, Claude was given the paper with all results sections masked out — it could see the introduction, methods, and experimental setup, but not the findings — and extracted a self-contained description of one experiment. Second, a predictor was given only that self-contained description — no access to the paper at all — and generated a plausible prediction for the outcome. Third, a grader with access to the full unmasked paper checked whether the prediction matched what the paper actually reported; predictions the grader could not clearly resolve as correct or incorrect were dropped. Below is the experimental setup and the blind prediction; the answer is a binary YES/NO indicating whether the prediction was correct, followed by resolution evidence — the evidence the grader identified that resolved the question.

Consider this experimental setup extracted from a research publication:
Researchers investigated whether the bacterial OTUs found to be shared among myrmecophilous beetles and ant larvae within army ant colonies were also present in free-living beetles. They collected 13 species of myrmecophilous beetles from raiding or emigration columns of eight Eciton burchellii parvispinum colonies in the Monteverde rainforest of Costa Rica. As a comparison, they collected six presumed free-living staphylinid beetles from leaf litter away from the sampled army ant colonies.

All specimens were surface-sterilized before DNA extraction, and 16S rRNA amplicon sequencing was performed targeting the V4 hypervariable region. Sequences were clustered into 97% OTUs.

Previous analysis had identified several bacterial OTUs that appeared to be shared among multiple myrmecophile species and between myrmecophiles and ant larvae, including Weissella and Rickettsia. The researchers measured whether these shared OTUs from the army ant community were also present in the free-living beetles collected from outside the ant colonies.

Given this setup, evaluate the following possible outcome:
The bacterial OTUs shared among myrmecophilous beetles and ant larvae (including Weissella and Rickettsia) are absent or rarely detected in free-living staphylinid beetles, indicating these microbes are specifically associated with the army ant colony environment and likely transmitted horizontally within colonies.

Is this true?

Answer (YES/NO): YES